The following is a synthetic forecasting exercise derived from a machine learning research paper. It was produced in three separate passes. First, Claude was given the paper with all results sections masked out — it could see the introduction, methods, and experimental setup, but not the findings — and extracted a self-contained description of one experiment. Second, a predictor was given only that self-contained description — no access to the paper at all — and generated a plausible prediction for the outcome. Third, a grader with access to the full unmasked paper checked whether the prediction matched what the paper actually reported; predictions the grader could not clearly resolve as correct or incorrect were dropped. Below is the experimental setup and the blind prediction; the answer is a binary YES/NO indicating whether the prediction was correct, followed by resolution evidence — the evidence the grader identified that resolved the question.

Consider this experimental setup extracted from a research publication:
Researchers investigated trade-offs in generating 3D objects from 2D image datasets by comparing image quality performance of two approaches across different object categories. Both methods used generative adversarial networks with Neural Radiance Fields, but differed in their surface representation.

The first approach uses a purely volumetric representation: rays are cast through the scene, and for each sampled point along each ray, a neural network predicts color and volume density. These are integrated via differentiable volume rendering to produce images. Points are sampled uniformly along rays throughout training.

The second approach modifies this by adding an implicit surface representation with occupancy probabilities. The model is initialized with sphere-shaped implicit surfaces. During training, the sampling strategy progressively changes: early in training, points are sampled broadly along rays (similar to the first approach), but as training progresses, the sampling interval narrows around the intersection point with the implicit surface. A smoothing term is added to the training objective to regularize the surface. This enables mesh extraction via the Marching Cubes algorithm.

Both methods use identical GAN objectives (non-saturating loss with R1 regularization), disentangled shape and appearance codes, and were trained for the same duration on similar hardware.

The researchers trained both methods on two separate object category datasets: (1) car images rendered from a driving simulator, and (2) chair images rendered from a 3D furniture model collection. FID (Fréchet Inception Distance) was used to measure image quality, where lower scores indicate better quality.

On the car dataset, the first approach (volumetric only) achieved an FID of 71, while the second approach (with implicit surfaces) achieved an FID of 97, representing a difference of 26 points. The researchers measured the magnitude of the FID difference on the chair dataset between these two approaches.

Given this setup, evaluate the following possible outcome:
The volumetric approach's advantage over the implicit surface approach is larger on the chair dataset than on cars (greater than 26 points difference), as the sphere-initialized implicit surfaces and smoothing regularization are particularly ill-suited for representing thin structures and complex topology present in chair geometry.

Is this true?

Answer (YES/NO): YES